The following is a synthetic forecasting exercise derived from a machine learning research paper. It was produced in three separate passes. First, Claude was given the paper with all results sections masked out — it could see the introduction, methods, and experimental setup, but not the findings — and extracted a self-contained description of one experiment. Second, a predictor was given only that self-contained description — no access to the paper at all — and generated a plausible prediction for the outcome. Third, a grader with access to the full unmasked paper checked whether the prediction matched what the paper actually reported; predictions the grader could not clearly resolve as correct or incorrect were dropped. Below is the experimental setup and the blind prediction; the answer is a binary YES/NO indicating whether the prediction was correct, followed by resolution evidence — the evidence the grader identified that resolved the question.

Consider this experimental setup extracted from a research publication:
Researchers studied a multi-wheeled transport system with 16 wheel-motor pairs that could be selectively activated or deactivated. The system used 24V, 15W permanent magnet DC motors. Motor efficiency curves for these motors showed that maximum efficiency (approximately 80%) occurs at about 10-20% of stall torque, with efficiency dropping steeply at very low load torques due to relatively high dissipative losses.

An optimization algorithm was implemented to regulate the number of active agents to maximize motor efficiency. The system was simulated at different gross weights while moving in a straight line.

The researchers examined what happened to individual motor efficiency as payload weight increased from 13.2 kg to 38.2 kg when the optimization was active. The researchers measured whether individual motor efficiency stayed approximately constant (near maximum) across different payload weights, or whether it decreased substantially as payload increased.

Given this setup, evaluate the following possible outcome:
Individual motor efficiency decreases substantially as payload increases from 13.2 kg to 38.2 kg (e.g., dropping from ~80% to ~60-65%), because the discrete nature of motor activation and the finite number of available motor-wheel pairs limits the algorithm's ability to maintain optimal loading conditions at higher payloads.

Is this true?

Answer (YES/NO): NO